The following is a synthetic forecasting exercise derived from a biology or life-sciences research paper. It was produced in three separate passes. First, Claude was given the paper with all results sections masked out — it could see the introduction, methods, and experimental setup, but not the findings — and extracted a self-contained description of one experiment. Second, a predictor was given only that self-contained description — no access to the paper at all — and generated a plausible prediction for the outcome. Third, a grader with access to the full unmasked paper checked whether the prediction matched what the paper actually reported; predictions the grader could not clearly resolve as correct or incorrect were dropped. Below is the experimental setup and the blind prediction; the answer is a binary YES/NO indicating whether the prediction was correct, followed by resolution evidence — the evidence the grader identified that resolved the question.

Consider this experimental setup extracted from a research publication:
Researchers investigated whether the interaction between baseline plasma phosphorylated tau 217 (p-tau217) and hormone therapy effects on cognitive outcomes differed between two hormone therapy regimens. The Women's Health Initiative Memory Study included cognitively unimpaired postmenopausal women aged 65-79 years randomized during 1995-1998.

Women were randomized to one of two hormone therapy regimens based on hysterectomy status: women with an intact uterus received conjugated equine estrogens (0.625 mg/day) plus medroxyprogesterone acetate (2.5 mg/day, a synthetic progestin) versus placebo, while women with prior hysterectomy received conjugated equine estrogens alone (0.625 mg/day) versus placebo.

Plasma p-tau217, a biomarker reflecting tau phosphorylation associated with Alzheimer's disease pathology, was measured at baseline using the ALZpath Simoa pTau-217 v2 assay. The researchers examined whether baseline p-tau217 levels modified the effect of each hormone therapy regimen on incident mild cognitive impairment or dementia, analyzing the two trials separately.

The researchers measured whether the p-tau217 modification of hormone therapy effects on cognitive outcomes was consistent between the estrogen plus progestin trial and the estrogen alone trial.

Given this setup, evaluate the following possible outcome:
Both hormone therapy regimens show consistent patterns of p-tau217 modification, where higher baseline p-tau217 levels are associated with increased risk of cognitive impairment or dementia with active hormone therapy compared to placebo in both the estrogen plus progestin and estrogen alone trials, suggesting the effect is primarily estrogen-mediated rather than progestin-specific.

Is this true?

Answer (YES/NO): NO